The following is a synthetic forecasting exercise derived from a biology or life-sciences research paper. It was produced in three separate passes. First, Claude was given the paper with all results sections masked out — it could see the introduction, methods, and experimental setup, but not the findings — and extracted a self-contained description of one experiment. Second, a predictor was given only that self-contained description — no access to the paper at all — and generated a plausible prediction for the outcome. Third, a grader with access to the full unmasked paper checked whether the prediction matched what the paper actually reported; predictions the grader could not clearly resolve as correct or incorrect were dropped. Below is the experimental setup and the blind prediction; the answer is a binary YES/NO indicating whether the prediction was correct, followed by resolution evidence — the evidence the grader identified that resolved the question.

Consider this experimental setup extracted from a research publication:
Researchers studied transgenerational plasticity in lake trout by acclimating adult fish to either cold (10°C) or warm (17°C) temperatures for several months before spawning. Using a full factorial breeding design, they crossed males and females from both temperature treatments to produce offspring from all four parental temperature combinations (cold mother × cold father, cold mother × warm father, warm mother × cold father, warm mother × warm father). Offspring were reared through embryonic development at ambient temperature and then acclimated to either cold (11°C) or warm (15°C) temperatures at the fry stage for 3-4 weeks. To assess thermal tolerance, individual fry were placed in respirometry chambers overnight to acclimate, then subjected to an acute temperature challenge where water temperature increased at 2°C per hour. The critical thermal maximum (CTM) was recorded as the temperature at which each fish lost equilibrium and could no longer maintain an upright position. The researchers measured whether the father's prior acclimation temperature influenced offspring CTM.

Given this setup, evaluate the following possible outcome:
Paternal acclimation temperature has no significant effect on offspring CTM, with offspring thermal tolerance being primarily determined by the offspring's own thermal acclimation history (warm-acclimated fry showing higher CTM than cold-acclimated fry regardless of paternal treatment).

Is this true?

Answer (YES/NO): NO